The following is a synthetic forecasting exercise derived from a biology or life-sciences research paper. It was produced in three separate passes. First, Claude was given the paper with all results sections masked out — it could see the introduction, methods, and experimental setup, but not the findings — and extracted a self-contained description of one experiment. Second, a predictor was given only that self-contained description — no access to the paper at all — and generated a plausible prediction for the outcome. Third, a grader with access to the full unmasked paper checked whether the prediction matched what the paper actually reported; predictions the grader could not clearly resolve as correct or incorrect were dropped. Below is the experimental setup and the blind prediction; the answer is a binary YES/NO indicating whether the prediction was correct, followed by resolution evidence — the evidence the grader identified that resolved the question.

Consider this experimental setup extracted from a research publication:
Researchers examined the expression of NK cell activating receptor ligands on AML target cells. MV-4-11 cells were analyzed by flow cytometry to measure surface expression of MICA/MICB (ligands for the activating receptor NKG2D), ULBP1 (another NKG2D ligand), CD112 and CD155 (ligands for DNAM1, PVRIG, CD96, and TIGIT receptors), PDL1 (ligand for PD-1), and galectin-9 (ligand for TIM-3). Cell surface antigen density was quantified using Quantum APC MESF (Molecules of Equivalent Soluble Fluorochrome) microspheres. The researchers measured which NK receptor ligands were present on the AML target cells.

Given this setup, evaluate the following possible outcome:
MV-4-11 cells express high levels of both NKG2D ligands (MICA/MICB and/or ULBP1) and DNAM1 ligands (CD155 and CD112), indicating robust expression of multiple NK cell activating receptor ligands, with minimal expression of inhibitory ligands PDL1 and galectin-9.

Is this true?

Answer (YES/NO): NO